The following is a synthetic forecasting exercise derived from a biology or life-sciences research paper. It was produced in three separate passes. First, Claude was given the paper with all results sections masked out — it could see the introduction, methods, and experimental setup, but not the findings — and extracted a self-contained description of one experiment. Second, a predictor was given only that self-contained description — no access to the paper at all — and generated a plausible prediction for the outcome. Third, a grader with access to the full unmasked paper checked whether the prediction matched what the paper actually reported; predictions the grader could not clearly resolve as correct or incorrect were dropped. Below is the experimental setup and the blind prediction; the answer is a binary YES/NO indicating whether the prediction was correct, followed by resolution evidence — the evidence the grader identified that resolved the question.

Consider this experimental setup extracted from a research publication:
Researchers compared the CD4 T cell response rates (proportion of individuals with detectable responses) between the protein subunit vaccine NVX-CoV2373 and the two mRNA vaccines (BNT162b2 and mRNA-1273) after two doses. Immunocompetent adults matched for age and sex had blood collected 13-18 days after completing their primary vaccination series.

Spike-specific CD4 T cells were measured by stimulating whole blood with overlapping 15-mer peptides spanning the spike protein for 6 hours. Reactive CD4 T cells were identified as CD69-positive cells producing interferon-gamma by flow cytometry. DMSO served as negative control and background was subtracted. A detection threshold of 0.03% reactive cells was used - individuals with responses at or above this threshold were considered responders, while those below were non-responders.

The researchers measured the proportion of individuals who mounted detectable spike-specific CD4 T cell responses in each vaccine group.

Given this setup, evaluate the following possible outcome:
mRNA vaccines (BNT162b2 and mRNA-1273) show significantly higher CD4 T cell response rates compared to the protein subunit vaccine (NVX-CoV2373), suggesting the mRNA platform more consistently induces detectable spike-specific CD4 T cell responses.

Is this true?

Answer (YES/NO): YES